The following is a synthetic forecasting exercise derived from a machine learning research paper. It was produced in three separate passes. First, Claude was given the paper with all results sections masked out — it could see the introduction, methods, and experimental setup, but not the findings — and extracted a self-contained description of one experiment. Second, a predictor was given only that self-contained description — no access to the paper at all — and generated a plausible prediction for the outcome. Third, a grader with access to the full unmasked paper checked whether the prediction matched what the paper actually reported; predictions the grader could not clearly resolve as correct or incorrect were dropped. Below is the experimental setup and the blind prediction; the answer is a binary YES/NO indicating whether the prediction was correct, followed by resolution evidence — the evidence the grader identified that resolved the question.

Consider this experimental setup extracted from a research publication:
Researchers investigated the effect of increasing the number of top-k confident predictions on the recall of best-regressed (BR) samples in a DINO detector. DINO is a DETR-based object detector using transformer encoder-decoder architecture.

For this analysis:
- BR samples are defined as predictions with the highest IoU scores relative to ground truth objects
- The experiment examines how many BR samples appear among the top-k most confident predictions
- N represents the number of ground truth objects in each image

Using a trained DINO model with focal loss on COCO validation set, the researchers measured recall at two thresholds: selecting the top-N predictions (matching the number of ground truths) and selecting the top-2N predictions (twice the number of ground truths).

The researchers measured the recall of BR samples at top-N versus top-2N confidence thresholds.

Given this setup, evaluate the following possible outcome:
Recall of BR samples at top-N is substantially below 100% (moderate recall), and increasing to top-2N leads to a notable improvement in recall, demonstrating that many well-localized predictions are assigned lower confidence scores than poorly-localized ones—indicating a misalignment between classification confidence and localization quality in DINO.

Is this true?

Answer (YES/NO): NO